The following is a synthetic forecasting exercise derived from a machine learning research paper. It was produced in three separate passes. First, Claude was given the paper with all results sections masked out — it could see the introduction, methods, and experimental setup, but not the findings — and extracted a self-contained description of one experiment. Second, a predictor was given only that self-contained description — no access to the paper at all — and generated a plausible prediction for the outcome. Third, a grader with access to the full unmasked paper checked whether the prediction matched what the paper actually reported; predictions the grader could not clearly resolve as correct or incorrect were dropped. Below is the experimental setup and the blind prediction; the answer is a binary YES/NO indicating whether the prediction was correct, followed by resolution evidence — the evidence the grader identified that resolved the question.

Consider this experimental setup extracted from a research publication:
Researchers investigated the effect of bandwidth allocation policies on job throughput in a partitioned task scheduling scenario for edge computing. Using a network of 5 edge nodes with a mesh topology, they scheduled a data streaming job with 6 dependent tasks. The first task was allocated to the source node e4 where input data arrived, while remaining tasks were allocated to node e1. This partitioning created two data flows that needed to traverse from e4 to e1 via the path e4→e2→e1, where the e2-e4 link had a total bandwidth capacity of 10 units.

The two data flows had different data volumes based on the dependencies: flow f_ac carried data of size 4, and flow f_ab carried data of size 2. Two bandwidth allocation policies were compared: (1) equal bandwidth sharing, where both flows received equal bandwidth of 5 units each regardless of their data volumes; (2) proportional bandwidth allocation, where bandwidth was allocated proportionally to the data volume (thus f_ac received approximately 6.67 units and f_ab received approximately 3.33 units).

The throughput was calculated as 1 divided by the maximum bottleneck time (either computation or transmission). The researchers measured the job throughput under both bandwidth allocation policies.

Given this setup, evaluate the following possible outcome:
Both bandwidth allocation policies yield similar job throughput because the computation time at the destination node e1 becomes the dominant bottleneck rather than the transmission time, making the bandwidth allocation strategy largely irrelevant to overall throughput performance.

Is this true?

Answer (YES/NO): NO